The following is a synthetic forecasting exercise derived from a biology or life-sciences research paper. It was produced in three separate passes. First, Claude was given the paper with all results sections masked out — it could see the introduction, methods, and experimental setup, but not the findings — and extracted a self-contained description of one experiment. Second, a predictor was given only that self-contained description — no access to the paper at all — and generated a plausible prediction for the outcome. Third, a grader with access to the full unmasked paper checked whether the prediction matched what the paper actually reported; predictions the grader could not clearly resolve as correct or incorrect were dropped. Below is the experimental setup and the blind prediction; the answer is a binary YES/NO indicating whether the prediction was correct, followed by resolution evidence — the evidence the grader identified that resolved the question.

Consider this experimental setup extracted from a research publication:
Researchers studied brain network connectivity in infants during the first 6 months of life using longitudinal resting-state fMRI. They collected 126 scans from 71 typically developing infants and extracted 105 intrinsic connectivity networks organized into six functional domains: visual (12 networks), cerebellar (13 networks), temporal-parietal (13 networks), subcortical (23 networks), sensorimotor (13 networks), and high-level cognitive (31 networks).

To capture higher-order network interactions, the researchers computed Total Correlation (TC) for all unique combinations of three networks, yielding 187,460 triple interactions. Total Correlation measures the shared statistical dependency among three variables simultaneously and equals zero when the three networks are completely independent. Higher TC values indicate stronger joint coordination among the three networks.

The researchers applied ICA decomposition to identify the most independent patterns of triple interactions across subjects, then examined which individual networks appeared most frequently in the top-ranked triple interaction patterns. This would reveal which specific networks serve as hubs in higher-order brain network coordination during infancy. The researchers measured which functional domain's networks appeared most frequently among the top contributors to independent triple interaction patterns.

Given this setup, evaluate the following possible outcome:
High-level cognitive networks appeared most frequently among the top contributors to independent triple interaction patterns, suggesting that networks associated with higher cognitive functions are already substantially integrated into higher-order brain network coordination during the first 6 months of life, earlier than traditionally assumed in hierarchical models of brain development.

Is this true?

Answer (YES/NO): YES